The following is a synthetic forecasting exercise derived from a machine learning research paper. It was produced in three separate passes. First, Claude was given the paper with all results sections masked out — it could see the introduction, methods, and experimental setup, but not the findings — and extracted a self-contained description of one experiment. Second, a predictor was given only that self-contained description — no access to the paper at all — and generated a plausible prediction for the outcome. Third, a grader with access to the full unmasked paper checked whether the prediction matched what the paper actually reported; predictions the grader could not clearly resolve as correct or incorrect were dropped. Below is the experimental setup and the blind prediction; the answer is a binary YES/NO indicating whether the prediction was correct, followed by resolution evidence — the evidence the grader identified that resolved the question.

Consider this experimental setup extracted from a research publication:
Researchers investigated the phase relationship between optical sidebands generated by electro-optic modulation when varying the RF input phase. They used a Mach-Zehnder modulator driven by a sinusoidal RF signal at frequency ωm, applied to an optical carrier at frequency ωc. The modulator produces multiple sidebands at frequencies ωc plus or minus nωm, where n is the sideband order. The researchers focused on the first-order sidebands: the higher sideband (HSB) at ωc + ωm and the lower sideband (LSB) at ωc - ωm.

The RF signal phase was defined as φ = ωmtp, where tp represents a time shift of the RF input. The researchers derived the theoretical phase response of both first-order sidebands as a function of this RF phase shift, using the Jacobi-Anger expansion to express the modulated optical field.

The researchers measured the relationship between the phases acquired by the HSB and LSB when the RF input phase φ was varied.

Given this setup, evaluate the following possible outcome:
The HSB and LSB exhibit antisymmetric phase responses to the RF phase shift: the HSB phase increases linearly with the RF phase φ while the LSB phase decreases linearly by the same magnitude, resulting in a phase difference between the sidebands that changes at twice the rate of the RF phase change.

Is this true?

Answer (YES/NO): YES